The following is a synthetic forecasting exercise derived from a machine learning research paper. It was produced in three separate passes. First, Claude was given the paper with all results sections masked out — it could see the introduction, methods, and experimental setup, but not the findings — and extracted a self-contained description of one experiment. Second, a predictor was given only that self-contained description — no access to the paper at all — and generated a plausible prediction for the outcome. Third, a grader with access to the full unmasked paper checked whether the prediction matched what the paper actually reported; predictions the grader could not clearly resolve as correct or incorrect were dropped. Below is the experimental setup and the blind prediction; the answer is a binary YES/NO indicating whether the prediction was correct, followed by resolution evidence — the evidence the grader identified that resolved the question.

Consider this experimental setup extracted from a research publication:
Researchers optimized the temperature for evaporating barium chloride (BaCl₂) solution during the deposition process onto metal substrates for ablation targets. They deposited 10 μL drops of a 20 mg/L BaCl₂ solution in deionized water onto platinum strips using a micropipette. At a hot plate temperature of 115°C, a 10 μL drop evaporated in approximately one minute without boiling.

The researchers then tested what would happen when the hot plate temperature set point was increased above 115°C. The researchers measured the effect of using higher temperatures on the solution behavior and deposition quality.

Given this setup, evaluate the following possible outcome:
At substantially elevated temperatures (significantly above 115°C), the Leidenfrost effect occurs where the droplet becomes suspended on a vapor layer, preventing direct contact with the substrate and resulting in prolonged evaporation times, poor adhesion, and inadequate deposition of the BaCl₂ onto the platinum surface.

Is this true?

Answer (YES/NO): NO